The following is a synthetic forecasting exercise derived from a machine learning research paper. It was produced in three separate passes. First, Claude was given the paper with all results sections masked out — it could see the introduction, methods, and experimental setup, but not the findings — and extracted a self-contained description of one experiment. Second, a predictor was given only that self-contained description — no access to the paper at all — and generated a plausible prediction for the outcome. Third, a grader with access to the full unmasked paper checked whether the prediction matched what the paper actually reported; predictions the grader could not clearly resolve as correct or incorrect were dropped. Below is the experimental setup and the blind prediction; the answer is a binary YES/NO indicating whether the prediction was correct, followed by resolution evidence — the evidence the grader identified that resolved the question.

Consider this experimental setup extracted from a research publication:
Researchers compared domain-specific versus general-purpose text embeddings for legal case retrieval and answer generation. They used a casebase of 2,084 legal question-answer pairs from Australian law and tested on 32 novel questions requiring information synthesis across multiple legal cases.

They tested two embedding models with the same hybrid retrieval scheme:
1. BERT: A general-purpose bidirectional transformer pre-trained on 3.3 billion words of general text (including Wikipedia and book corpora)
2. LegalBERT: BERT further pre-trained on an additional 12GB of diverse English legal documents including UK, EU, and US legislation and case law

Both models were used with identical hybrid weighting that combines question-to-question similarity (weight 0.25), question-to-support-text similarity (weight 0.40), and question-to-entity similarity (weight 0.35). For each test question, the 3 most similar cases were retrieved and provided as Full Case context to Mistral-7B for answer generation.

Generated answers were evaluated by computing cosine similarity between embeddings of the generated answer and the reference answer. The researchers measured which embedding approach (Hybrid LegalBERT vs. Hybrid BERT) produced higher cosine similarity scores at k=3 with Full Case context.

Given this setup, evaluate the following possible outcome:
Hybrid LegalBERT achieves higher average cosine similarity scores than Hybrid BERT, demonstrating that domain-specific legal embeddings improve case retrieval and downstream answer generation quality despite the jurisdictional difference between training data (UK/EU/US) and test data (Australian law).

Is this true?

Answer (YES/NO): YES